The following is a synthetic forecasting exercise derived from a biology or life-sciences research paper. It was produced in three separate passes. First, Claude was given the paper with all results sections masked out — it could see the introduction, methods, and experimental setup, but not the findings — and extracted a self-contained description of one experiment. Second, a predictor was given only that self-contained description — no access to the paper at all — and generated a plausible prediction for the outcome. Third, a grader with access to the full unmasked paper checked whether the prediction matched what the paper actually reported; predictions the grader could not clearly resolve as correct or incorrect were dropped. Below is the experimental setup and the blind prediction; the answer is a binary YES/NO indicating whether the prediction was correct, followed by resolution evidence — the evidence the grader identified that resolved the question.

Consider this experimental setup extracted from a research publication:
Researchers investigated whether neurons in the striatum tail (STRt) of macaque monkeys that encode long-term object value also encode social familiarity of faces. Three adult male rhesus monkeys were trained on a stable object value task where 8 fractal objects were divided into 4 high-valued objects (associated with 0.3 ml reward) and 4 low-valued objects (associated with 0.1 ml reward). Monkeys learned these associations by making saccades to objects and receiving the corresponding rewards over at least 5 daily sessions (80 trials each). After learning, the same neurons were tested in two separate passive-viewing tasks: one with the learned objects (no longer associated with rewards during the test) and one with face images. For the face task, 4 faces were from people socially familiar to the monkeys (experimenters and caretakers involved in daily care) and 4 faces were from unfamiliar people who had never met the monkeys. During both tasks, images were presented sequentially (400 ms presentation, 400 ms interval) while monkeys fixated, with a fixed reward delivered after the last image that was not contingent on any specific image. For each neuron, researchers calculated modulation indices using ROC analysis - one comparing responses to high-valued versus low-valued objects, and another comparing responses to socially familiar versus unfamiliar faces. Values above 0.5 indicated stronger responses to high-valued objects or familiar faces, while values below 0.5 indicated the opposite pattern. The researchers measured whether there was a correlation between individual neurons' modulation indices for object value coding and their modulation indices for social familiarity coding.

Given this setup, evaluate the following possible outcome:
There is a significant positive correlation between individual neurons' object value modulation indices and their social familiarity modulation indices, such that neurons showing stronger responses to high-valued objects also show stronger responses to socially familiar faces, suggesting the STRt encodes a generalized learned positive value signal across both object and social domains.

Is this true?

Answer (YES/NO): YES